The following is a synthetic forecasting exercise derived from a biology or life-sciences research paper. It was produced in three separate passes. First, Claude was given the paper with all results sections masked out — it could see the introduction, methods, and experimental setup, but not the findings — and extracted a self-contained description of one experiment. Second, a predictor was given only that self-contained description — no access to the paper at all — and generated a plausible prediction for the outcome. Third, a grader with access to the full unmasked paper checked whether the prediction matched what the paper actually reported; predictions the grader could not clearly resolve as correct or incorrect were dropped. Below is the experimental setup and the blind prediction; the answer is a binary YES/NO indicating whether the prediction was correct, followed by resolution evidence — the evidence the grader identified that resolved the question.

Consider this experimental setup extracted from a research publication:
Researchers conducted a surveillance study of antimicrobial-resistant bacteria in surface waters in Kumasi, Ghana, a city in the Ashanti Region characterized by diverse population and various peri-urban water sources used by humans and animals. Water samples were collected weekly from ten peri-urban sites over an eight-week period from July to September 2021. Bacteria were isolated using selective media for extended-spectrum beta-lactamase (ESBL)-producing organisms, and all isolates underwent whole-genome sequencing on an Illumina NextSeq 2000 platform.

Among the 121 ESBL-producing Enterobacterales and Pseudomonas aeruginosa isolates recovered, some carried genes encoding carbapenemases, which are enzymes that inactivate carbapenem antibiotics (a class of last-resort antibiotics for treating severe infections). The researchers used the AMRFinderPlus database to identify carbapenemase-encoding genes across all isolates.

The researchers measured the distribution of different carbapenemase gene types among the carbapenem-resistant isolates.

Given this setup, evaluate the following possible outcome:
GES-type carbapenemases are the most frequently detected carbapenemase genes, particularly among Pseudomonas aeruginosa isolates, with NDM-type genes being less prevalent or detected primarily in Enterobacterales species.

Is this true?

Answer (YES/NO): NO